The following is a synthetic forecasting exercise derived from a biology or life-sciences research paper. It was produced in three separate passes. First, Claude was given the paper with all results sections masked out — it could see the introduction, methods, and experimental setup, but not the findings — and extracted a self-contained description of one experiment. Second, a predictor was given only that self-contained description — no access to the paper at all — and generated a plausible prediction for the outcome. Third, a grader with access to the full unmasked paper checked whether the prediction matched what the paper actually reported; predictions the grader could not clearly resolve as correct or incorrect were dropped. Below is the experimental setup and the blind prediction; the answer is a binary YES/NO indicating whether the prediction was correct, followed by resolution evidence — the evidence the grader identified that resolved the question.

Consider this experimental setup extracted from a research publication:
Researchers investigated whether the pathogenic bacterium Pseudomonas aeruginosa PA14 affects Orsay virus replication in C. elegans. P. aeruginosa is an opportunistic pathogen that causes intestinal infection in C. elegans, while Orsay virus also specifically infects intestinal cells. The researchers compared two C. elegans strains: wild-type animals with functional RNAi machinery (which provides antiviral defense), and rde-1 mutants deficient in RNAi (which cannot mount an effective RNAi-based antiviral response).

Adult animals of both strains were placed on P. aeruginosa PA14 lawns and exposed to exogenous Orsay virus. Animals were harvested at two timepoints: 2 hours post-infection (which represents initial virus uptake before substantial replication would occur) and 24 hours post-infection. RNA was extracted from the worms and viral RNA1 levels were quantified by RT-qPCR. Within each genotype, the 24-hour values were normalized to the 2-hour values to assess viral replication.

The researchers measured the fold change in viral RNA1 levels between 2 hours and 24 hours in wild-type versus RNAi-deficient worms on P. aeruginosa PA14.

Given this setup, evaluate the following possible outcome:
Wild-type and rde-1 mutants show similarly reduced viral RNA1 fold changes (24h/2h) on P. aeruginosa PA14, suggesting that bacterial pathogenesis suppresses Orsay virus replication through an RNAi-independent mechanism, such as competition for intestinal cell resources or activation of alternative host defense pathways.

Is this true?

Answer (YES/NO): NO